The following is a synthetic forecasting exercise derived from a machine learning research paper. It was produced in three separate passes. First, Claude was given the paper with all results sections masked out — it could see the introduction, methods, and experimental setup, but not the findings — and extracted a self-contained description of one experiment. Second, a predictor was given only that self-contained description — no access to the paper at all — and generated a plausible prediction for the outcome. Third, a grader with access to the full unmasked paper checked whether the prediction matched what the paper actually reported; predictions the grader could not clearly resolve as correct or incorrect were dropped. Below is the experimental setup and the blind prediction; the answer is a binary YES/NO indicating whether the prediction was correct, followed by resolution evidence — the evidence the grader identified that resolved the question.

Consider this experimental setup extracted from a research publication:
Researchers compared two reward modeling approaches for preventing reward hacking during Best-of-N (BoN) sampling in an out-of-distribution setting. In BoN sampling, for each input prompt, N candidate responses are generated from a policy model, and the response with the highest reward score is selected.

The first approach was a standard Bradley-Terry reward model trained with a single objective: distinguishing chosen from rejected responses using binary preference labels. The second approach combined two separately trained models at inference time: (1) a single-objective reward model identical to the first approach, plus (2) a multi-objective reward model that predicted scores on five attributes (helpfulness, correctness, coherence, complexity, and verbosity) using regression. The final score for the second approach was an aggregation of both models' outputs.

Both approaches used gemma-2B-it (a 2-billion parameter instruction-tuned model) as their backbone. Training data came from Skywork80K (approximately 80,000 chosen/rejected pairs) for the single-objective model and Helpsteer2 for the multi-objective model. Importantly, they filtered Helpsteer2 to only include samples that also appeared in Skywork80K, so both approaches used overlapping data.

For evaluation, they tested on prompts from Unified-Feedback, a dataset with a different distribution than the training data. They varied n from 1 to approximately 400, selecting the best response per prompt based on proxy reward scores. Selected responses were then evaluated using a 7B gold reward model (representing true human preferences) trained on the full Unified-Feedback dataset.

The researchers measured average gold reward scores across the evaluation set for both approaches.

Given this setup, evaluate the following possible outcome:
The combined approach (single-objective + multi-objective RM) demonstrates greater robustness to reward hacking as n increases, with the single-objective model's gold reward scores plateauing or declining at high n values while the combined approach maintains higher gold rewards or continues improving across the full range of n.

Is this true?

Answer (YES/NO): NO